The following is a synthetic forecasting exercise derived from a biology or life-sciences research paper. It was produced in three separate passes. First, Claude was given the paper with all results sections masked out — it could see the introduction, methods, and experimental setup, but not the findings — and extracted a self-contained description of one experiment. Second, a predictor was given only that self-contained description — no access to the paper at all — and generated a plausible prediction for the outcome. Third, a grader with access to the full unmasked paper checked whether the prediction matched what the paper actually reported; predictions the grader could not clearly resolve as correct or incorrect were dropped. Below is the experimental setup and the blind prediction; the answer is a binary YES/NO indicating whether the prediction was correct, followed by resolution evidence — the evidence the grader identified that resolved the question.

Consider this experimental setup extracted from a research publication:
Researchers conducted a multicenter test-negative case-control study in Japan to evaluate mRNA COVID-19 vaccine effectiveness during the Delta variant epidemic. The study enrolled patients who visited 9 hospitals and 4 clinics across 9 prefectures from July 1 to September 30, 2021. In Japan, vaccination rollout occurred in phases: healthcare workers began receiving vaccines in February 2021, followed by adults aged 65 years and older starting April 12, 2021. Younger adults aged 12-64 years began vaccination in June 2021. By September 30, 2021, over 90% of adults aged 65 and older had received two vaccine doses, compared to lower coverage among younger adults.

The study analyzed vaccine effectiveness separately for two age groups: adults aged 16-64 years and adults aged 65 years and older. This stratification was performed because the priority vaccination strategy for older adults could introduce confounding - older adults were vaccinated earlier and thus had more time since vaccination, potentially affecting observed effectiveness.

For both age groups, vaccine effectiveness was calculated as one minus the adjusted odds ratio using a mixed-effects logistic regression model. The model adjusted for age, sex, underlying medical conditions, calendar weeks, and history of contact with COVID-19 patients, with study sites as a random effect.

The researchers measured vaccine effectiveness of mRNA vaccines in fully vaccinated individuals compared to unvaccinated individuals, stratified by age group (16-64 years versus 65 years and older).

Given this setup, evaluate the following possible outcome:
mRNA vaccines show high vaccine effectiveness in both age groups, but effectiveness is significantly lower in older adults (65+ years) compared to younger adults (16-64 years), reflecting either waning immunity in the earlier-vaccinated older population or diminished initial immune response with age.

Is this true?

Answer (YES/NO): NO